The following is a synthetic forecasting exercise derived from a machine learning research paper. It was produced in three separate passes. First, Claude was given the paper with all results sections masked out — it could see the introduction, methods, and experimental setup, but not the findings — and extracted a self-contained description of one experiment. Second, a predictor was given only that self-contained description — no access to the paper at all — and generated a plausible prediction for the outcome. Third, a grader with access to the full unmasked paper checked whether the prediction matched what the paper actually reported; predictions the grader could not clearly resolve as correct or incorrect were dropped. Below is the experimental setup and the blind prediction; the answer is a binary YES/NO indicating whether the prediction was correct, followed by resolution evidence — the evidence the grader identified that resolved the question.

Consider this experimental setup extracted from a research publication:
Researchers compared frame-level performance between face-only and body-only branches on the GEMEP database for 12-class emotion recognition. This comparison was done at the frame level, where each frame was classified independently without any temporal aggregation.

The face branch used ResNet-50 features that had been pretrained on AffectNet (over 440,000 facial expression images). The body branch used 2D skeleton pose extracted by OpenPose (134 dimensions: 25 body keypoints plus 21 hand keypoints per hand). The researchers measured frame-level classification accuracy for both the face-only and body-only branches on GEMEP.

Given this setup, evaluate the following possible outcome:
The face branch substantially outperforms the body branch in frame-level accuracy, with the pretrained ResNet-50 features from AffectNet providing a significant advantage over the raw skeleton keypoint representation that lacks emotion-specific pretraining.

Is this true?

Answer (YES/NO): NO